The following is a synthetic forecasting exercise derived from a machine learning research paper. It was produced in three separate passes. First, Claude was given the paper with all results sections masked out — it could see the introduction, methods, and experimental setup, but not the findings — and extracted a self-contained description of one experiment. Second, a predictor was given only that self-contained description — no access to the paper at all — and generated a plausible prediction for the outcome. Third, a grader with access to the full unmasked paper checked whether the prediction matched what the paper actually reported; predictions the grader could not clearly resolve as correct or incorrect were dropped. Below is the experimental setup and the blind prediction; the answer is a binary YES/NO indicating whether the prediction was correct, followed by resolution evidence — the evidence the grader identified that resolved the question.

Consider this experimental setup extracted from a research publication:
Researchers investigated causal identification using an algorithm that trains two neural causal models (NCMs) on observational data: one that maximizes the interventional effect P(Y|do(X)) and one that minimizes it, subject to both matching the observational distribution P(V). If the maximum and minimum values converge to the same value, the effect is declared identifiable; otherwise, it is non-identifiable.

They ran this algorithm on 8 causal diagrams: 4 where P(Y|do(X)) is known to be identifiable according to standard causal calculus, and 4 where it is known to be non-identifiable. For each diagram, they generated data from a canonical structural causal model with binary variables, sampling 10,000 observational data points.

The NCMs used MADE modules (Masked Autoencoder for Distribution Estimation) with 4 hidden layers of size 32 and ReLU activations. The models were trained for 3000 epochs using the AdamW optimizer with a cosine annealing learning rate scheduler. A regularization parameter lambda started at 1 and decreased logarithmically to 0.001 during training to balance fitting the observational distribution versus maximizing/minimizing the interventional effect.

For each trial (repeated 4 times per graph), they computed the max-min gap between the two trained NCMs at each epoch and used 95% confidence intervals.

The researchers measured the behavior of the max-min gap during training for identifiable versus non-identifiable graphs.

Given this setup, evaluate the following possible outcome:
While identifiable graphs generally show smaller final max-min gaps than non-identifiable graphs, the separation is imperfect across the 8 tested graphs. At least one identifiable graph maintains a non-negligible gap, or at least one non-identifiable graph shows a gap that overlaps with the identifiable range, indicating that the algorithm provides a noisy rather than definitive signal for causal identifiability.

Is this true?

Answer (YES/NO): NO